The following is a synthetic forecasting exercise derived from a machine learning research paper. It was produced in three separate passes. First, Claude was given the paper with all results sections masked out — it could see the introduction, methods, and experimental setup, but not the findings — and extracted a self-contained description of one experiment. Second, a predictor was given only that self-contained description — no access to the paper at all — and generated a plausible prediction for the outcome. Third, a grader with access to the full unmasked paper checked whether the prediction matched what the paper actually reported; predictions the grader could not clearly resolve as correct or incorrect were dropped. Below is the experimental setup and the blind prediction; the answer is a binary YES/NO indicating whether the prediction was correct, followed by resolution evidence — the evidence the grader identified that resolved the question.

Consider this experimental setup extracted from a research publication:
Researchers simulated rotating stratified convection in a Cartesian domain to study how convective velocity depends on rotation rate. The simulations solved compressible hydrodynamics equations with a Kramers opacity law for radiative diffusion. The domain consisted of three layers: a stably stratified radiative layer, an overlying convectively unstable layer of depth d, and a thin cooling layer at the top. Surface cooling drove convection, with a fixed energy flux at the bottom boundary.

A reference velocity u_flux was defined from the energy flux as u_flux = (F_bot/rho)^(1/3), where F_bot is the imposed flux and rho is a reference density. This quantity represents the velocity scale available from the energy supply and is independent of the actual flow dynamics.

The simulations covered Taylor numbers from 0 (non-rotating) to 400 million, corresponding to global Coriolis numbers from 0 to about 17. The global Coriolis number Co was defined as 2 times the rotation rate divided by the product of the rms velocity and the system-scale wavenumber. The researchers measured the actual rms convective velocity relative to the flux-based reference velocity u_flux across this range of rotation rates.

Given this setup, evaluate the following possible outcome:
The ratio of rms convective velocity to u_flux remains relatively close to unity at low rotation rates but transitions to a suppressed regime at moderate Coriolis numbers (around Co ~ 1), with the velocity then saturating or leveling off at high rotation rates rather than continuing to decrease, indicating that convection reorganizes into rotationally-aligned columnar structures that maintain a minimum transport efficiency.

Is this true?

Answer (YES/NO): NO